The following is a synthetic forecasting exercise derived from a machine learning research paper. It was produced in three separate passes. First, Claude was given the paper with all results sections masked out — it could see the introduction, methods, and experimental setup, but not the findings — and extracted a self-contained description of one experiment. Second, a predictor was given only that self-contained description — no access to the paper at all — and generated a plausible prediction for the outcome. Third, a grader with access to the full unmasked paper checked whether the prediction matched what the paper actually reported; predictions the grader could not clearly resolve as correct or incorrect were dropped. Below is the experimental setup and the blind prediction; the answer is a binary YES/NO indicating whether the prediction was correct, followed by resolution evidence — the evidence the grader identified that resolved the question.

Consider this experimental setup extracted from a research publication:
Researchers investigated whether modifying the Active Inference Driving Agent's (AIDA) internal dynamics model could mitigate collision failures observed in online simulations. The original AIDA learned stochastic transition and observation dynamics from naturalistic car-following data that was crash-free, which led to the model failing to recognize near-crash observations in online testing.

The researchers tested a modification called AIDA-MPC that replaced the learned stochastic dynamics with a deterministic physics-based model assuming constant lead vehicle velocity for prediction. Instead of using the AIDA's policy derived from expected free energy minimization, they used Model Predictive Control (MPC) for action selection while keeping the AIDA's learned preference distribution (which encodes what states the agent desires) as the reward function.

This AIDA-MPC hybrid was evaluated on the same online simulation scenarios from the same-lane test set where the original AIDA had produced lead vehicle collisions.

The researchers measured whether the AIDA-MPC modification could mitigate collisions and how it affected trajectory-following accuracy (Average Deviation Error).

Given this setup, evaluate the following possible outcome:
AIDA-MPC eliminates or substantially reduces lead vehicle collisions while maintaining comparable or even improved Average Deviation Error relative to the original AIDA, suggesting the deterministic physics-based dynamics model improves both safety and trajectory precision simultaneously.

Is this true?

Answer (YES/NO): NO